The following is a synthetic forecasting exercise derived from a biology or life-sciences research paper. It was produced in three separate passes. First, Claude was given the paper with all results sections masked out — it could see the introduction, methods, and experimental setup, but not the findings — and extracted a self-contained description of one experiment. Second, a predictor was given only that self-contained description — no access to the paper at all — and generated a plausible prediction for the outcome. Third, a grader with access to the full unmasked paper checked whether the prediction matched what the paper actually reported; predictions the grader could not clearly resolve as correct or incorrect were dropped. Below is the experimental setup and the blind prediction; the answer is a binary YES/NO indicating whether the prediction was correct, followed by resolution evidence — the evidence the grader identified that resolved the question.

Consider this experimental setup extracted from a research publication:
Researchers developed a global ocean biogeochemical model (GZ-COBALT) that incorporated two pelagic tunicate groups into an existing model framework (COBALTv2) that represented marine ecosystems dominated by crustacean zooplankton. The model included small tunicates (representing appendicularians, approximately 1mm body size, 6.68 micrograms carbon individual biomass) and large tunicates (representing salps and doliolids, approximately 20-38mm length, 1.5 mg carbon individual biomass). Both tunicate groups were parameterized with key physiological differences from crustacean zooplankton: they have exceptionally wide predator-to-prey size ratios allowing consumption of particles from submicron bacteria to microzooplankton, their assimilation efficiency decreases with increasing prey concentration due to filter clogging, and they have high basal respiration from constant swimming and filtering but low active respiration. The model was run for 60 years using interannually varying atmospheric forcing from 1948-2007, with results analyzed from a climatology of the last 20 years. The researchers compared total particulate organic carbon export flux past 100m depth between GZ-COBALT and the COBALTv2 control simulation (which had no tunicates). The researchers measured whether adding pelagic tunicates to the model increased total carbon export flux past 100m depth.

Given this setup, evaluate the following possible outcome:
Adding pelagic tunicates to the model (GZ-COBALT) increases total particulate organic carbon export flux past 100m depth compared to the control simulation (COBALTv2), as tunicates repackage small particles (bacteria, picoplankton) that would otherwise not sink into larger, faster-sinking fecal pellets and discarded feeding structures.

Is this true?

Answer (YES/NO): NO